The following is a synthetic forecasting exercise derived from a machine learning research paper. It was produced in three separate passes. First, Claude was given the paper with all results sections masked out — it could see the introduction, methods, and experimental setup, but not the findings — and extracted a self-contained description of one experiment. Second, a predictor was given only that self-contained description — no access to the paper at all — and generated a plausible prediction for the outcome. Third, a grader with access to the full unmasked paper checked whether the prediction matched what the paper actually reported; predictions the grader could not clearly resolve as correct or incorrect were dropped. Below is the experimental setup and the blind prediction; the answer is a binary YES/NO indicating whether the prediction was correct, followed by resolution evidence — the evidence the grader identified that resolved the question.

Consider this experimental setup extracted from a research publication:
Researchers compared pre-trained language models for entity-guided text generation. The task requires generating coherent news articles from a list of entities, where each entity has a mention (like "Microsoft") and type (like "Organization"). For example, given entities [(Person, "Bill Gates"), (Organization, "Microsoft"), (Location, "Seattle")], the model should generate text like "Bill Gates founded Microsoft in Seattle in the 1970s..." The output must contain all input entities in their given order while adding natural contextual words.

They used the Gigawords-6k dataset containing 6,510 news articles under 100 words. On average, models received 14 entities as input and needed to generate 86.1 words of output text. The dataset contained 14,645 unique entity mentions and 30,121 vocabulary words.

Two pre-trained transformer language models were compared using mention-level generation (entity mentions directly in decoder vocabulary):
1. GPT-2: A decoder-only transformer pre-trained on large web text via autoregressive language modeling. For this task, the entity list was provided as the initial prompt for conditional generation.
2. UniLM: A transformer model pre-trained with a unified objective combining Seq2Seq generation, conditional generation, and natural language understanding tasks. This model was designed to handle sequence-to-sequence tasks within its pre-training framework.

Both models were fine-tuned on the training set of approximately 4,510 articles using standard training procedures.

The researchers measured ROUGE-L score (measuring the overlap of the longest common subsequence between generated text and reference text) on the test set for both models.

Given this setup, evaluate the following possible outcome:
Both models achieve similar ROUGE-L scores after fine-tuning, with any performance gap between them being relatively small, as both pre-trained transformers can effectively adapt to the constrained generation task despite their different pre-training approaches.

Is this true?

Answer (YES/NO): NO